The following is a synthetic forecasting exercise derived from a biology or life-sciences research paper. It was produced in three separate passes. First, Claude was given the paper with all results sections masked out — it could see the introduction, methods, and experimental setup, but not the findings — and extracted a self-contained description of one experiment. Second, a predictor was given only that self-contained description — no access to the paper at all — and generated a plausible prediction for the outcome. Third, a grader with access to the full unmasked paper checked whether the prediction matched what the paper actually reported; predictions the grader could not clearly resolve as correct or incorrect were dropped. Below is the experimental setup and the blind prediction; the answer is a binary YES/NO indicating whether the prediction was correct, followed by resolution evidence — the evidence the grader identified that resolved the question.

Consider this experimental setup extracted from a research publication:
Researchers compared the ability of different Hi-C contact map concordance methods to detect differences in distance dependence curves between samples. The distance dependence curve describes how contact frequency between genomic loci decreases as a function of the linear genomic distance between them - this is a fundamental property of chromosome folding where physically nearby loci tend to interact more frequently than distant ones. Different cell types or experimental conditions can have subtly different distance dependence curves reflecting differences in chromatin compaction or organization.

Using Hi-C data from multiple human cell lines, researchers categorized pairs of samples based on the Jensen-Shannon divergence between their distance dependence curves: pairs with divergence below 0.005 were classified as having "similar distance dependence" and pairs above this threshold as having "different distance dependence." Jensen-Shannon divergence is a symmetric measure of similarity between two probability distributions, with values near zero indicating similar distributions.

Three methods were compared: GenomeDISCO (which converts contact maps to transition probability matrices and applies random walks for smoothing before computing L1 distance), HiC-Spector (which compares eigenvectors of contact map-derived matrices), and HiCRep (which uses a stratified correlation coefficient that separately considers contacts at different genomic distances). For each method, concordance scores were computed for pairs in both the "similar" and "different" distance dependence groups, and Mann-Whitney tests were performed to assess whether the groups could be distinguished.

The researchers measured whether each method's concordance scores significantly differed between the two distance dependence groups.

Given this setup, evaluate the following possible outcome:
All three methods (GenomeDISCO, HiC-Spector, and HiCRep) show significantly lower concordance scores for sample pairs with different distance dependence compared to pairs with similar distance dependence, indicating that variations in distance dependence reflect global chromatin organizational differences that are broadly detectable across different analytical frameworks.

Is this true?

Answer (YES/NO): NO